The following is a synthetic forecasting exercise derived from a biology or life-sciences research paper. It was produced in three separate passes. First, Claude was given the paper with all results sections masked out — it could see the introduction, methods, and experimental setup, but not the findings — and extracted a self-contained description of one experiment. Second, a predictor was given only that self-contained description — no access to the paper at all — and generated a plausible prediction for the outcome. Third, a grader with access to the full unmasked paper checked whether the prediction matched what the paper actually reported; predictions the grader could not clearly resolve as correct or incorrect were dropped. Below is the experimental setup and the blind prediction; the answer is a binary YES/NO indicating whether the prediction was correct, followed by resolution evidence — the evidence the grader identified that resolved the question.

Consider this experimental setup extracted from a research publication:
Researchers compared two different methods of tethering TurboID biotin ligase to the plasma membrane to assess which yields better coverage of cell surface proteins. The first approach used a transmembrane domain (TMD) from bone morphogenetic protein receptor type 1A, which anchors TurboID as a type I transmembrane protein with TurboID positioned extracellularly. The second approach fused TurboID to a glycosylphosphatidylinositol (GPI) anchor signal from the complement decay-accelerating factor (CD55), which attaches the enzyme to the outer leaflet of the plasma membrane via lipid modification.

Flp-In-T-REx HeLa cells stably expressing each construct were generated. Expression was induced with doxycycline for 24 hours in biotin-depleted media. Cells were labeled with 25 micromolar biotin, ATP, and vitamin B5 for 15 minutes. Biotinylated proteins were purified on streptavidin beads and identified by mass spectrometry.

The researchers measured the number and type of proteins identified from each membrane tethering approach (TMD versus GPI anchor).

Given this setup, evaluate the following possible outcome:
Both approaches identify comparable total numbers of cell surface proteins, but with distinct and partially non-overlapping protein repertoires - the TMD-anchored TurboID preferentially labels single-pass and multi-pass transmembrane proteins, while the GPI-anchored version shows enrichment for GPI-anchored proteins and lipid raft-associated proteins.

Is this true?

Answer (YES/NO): NO